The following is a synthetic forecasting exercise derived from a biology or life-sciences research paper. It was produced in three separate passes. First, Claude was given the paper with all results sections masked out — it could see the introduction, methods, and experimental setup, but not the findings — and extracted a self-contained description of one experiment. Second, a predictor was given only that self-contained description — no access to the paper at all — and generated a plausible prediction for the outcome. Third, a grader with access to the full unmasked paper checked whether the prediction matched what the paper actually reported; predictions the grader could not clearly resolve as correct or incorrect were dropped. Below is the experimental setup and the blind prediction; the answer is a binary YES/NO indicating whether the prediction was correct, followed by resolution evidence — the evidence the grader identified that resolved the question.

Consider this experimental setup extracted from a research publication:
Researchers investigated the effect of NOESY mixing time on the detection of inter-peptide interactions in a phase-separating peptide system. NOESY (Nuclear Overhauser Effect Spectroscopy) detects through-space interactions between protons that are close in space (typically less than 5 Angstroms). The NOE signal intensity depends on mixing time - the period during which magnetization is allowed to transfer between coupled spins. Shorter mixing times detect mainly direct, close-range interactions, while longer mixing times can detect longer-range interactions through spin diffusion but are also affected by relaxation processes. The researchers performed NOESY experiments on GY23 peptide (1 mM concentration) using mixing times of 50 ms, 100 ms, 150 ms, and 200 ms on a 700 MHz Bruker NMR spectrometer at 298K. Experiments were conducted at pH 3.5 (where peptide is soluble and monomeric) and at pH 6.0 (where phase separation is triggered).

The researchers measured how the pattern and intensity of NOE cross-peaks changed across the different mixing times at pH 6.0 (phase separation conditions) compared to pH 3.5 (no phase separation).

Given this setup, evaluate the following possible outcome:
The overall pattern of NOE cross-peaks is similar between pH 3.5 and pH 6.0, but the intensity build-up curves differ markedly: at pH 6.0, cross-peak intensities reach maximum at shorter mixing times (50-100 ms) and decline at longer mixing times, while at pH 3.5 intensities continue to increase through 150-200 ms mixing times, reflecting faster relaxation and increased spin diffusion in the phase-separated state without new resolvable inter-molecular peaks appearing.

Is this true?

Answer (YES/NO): NO